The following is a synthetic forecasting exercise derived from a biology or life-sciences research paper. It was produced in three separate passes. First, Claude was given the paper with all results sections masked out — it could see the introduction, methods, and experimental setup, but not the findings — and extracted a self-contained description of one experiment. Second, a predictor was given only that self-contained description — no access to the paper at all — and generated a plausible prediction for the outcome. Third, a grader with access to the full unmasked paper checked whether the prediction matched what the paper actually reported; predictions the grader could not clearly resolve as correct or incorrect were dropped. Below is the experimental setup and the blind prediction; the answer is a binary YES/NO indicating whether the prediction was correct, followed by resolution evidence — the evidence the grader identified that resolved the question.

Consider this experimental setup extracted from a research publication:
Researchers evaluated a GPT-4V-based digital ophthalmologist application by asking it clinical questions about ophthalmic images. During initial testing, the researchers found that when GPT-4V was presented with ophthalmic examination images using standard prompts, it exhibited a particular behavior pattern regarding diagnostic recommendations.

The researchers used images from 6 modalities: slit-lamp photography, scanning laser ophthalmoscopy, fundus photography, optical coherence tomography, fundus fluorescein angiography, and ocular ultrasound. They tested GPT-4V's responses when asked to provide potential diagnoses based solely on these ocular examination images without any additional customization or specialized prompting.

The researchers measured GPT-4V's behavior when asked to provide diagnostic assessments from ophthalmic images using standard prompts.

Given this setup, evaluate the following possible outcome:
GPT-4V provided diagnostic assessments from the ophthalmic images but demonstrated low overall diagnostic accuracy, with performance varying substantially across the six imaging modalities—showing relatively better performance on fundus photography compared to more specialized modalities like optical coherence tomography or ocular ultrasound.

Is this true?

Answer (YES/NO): NO